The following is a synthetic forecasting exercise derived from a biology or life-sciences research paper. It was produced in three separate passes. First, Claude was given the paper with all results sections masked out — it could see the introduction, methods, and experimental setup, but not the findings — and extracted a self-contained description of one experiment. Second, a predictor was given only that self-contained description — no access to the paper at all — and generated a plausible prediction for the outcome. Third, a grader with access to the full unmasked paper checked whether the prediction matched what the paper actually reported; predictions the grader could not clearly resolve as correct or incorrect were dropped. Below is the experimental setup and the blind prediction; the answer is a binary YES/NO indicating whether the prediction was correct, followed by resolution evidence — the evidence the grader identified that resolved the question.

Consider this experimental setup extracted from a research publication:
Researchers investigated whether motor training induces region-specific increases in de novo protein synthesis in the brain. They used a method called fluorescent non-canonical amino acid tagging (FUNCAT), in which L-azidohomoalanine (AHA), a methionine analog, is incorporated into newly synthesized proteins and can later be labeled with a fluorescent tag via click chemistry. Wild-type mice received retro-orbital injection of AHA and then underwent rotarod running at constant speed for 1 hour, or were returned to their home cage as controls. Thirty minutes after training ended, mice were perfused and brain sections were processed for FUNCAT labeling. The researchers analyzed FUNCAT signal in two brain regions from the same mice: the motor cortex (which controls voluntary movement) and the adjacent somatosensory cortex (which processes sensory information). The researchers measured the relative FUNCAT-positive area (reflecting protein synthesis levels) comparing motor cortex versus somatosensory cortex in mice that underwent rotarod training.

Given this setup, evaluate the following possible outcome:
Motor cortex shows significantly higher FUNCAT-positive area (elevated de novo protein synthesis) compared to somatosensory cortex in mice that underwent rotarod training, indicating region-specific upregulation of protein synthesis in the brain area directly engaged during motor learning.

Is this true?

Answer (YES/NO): YES